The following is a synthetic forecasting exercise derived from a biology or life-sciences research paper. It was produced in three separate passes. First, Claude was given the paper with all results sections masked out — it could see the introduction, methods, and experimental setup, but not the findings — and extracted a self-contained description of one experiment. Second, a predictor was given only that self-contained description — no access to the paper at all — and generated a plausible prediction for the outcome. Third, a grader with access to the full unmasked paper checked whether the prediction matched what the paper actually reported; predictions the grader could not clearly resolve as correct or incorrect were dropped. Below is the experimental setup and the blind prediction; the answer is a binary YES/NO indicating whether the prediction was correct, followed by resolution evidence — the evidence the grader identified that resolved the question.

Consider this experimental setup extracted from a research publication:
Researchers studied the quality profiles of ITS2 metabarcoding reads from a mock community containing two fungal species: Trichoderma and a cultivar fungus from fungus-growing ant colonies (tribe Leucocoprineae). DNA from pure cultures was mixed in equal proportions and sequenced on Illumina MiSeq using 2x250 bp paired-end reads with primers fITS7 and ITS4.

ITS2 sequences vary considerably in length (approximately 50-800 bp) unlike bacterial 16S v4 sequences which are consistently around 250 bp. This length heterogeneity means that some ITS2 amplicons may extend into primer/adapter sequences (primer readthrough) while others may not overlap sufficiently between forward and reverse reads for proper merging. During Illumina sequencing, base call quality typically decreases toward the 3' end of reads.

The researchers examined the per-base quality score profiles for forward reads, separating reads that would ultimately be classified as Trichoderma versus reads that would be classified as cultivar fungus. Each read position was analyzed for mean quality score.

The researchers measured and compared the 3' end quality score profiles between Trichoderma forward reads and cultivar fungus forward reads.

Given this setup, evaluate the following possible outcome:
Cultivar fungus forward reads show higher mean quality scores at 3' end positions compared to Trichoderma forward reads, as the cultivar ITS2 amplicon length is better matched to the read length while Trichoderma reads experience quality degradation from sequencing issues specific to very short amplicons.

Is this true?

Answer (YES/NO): YES